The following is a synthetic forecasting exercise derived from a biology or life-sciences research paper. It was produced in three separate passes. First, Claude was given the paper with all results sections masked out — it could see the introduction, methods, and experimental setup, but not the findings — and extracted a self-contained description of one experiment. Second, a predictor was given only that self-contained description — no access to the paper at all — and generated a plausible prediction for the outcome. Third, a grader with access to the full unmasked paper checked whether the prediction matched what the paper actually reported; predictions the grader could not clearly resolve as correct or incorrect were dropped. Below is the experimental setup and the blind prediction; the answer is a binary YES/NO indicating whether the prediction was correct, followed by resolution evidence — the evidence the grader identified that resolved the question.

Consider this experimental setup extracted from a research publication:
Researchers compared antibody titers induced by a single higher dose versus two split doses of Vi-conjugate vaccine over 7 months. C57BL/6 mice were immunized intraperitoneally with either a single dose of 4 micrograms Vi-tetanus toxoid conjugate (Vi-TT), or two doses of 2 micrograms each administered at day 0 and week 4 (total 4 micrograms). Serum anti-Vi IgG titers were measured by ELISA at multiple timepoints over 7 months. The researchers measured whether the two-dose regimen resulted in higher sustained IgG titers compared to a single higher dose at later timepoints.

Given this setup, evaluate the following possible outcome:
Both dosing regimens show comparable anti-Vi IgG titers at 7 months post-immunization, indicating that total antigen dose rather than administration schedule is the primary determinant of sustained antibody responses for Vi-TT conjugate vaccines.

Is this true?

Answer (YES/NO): NO